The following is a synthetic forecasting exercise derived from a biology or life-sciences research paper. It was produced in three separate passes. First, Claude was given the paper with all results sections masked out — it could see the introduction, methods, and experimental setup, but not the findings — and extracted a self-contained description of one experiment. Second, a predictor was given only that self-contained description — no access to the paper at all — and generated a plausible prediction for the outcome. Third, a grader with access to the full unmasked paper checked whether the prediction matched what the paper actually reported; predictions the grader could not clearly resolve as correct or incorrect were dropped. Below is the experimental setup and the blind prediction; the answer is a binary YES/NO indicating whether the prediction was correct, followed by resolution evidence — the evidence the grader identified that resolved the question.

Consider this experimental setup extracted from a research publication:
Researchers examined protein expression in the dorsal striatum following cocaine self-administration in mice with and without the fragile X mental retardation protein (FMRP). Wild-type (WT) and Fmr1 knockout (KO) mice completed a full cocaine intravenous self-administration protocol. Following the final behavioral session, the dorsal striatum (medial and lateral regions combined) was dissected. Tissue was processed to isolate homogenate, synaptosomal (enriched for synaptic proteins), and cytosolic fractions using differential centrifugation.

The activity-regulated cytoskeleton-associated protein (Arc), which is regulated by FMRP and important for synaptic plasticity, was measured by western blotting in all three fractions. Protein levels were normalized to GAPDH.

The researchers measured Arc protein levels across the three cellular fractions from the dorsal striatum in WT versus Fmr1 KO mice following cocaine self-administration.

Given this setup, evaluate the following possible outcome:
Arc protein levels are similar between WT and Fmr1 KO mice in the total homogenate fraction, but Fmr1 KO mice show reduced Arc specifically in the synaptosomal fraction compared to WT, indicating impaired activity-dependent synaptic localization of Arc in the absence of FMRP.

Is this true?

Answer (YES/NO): NO